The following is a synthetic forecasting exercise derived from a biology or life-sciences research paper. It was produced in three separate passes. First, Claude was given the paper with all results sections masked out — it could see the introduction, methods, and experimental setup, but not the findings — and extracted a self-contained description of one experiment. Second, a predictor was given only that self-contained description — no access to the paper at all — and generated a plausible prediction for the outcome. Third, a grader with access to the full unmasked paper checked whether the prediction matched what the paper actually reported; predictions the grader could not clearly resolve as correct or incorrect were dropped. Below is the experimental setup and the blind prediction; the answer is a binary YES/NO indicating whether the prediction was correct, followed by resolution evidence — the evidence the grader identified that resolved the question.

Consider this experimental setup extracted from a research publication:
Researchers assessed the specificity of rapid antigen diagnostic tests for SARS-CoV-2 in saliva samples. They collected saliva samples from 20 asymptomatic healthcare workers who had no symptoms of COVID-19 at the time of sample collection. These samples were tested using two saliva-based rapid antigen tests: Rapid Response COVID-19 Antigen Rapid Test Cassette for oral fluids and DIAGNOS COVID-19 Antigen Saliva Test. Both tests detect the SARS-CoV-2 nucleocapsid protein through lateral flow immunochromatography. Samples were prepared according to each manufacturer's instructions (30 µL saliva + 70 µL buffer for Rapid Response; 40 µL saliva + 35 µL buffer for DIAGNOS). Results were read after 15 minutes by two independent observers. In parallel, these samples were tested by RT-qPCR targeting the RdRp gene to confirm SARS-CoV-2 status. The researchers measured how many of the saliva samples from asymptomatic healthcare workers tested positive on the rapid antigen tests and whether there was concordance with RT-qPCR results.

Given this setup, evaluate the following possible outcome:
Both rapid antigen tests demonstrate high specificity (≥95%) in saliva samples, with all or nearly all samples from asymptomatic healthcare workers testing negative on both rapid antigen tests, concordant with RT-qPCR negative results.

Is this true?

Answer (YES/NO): YES